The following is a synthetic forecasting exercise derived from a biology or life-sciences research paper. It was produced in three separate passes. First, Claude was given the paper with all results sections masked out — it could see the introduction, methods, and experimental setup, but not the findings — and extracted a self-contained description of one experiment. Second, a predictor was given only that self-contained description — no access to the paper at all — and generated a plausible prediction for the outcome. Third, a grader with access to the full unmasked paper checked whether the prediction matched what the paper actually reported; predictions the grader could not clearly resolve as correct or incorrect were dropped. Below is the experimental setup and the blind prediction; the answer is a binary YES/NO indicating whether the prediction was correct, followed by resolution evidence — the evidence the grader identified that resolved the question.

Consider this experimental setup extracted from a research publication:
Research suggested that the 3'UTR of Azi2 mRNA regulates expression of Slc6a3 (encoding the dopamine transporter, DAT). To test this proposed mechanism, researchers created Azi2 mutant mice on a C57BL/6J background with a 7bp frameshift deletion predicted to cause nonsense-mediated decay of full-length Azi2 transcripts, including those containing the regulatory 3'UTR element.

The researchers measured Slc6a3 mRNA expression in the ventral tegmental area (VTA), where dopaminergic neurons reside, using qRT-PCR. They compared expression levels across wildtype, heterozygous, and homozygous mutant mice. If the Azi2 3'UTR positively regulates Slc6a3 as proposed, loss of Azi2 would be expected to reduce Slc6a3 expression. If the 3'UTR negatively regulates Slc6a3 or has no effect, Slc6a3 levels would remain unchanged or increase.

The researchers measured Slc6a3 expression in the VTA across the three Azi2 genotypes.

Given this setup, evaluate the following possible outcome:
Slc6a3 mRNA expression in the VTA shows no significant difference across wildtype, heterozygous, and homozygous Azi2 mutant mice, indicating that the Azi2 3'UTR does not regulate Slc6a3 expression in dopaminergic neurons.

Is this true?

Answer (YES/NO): YES